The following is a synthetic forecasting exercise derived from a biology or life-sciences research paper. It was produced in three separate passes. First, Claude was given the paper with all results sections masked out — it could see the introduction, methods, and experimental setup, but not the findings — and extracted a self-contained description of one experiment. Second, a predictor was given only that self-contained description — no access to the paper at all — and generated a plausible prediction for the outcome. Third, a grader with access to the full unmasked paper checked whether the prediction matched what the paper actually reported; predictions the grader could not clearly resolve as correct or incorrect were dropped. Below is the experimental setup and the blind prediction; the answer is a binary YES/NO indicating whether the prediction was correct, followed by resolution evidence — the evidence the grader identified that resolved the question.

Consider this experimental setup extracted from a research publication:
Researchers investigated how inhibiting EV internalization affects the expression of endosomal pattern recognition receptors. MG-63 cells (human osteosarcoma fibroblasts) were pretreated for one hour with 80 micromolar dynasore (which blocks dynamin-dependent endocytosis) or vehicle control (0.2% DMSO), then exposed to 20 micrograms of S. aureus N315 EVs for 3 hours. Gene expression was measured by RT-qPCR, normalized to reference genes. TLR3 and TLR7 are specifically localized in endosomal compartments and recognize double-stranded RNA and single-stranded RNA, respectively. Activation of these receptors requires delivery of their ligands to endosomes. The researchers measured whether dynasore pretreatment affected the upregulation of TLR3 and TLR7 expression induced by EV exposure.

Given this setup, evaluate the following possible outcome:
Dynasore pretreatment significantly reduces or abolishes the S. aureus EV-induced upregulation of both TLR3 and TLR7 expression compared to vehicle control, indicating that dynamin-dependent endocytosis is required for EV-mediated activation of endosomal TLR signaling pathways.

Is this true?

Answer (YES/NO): YES